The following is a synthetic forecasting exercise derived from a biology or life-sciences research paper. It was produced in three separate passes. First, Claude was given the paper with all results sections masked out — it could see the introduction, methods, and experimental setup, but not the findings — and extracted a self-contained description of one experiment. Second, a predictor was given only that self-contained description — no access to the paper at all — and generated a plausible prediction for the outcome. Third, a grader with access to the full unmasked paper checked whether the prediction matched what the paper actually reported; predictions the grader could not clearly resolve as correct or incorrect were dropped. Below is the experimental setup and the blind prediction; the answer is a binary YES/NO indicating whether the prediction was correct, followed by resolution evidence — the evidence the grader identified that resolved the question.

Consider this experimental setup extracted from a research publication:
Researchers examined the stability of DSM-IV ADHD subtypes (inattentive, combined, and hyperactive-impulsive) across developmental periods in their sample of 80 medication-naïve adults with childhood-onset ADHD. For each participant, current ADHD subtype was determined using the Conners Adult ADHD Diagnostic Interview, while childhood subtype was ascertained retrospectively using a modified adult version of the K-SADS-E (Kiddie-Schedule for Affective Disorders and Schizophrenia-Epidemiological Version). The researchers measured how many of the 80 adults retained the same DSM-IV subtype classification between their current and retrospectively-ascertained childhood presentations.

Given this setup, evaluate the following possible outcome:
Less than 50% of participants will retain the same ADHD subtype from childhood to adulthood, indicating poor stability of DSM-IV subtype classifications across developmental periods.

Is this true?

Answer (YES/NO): NO